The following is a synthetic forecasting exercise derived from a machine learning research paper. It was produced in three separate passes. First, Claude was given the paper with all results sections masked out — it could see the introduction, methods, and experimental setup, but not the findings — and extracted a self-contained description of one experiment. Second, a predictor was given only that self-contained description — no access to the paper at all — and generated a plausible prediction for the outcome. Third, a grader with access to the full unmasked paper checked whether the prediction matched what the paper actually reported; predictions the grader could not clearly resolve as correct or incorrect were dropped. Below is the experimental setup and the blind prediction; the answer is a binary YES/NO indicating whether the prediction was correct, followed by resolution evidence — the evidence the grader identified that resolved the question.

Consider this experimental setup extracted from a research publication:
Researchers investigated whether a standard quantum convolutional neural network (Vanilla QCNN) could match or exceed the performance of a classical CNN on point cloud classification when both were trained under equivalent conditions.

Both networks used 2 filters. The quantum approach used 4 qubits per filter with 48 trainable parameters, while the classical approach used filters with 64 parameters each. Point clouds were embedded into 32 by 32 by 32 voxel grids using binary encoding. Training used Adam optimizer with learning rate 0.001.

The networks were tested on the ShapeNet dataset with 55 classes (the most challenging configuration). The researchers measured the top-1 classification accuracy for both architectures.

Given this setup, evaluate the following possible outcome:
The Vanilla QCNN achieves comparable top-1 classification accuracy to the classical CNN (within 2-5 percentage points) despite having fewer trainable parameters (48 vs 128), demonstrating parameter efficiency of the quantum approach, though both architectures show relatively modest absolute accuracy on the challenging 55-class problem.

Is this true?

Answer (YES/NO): NO